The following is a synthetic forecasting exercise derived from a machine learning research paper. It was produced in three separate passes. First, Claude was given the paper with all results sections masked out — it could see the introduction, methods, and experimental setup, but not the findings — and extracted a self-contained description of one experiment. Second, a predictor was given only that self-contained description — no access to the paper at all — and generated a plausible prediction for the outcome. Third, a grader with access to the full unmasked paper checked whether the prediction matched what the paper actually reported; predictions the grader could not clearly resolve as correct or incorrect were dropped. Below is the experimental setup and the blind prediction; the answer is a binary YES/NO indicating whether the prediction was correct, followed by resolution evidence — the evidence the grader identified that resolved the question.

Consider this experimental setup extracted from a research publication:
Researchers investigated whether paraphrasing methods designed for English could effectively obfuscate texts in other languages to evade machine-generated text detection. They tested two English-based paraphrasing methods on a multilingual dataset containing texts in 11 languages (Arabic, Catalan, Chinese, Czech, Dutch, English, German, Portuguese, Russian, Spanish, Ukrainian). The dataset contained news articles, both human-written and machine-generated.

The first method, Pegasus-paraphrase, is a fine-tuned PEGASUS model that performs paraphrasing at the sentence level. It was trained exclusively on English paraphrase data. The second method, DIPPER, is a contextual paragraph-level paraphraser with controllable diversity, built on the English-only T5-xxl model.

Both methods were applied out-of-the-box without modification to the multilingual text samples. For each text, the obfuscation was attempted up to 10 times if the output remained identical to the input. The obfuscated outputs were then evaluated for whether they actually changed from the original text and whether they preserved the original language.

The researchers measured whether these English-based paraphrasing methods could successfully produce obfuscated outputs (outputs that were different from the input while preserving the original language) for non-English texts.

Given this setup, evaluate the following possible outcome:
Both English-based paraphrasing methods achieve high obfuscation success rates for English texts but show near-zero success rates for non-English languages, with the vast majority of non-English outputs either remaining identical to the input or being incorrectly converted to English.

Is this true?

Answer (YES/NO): NO